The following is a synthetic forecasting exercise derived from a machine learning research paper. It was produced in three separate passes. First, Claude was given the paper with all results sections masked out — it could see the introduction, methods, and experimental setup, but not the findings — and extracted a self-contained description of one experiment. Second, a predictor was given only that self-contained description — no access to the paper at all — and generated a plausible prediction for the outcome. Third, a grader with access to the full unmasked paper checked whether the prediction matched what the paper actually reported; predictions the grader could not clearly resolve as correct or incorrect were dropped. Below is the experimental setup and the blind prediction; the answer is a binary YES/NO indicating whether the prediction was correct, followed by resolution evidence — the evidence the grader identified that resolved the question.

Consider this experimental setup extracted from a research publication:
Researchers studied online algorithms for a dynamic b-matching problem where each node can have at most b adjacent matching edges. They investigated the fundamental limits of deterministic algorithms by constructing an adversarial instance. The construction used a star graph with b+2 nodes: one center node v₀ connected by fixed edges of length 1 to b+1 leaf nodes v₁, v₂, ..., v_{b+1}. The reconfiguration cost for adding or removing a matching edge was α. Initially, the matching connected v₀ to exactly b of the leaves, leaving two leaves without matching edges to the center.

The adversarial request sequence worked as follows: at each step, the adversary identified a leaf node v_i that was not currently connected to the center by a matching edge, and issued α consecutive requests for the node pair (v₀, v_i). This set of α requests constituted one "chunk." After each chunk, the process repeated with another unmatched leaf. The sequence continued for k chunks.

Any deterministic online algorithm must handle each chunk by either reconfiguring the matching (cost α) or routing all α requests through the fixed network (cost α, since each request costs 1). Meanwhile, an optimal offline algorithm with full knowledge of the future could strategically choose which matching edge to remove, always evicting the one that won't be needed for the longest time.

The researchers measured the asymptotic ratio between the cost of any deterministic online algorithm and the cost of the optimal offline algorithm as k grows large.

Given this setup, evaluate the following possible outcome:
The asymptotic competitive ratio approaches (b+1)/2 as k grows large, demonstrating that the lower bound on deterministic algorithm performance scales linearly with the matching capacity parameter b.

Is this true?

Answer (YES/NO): NO